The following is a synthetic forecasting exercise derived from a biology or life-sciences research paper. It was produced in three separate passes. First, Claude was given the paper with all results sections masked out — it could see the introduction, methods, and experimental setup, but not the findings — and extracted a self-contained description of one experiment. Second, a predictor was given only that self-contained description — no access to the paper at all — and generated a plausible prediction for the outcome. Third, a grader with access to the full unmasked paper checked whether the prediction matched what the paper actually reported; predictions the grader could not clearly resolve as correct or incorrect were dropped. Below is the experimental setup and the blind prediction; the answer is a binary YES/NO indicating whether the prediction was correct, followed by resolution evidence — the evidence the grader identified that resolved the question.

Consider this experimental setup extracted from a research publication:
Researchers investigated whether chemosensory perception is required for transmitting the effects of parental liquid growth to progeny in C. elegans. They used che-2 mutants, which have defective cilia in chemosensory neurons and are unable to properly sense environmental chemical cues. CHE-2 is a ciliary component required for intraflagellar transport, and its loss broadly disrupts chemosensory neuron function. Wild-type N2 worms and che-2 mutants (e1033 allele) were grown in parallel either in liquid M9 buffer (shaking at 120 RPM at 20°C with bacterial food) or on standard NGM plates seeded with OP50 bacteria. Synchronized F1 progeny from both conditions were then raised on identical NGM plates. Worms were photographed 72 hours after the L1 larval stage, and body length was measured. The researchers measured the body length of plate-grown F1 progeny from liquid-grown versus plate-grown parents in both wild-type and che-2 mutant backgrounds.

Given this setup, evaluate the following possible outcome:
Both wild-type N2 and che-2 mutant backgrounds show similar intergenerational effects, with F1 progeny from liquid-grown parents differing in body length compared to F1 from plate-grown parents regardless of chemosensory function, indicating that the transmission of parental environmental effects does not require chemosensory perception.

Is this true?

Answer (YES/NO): YES